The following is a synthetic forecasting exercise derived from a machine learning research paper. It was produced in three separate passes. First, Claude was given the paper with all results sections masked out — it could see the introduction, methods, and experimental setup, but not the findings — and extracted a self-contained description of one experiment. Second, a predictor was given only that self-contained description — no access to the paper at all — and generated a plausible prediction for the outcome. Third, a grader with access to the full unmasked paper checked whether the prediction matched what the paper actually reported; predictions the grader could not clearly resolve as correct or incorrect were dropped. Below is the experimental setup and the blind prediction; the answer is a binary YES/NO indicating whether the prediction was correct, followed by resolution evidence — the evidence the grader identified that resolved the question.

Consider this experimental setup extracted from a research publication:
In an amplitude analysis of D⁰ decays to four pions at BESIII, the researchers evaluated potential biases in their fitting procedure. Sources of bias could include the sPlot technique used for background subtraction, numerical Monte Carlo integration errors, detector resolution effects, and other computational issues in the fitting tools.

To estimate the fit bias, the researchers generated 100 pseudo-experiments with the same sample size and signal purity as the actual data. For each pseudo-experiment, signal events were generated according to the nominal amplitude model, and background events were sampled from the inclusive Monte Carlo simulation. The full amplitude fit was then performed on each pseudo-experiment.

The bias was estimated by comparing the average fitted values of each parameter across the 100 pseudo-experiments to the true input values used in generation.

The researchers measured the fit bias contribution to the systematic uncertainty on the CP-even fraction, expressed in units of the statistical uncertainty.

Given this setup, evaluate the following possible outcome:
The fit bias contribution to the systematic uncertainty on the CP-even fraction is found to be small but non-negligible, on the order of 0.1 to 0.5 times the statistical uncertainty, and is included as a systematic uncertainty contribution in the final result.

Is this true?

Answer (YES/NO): YES